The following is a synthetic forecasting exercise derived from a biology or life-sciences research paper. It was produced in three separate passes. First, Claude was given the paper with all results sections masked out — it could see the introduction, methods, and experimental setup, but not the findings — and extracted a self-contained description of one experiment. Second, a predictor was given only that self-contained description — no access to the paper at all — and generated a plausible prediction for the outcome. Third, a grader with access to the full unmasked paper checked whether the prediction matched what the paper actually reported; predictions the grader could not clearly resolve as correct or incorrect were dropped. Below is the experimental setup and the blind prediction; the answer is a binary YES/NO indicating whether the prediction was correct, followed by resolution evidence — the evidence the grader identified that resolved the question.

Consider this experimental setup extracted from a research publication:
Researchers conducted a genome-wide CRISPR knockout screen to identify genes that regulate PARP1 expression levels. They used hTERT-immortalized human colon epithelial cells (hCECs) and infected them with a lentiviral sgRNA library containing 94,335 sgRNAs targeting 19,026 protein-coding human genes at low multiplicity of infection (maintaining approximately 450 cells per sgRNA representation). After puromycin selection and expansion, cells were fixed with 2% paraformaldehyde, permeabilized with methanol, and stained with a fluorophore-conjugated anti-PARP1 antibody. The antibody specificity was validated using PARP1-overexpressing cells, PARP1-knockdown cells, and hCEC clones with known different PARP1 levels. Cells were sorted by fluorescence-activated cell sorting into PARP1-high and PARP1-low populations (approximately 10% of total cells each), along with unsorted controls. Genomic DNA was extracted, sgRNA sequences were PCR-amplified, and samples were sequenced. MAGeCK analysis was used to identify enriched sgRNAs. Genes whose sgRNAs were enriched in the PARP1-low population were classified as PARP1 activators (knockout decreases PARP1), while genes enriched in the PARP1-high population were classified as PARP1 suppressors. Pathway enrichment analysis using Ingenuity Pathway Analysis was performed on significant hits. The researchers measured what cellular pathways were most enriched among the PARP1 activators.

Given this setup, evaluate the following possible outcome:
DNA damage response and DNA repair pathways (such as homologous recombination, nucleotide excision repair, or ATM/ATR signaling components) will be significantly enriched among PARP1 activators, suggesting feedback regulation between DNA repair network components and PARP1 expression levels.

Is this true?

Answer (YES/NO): NO